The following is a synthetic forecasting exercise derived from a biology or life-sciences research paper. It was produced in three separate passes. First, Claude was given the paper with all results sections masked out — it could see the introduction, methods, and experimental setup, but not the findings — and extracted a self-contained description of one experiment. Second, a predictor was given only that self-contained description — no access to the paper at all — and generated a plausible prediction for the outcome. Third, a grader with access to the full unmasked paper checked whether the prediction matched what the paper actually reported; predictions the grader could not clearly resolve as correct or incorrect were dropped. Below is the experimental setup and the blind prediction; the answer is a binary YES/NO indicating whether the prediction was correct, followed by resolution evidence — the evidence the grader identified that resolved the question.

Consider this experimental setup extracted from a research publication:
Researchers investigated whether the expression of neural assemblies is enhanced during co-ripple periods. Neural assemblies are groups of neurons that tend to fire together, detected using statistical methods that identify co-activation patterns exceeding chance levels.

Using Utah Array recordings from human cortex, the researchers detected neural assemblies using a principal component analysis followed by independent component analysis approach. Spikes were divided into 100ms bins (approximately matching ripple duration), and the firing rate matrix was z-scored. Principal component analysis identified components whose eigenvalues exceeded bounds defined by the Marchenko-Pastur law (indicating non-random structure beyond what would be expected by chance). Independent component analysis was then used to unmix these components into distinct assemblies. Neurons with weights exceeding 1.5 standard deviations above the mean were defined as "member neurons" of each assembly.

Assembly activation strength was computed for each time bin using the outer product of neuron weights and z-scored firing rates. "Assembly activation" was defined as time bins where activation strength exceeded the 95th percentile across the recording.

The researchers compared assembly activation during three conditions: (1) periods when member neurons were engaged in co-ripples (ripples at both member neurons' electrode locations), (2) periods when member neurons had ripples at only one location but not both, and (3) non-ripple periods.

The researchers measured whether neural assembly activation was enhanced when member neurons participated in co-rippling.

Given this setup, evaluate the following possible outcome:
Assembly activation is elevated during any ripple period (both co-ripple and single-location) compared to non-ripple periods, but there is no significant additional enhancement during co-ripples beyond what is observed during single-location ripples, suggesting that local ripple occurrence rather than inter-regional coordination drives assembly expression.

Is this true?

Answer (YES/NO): NO